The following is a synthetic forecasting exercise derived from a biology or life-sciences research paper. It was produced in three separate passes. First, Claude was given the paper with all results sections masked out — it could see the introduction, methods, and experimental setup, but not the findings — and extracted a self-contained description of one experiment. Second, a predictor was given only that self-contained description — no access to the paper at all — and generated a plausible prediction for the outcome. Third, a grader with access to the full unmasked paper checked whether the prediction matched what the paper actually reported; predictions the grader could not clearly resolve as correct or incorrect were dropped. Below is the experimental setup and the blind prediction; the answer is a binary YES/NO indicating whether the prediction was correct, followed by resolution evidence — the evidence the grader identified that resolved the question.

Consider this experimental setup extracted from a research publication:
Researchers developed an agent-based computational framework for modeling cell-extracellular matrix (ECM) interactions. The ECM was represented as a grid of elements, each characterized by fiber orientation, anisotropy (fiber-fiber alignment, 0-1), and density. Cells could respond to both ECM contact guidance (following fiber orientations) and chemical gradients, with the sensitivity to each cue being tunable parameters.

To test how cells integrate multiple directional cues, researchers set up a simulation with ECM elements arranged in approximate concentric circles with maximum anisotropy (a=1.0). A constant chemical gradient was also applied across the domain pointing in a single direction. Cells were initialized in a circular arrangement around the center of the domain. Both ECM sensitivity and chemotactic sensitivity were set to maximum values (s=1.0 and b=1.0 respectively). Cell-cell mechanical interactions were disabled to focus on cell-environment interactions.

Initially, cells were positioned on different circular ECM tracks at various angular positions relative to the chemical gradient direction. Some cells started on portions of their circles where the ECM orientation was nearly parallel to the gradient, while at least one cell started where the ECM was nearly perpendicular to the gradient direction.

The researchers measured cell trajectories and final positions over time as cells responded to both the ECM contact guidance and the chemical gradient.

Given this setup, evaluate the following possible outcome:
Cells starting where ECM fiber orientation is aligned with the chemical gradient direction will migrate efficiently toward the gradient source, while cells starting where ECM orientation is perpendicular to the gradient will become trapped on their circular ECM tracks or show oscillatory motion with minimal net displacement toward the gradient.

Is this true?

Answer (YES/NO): NO